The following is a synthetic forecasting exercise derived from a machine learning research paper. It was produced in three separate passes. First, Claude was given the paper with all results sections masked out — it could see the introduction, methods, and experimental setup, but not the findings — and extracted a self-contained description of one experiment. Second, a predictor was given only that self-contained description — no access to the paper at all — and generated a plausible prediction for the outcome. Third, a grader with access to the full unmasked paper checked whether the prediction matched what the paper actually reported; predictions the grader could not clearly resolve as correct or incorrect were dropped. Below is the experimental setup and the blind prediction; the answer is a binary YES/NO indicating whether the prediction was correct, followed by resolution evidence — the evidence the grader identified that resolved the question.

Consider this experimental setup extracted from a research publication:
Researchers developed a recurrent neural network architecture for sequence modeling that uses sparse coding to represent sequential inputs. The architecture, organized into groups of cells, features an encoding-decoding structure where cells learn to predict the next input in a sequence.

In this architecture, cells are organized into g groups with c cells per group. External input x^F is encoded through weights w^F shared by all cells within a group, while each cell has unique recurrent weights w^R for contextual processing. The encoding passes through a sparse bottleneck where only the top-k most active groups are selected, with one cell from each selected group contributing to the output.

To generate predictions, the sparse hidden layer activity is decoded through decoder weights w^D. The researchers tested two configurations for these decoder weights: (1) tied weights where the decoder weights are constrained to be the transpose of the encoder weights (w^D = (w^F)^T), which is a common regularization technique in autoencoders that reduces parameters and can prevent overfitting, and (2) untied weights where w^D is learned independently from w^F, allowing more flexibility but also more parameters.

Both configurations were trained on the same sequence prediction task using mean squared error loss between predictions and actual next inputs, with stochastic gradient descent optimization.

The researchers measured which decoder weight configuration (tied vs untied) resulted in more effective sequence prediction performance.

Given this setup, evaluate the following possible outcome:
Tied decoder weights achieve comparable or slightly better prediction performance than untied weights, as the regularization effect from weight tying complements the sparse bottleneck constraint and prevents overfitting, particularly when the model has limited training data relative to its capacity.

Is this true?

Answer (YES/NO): NO